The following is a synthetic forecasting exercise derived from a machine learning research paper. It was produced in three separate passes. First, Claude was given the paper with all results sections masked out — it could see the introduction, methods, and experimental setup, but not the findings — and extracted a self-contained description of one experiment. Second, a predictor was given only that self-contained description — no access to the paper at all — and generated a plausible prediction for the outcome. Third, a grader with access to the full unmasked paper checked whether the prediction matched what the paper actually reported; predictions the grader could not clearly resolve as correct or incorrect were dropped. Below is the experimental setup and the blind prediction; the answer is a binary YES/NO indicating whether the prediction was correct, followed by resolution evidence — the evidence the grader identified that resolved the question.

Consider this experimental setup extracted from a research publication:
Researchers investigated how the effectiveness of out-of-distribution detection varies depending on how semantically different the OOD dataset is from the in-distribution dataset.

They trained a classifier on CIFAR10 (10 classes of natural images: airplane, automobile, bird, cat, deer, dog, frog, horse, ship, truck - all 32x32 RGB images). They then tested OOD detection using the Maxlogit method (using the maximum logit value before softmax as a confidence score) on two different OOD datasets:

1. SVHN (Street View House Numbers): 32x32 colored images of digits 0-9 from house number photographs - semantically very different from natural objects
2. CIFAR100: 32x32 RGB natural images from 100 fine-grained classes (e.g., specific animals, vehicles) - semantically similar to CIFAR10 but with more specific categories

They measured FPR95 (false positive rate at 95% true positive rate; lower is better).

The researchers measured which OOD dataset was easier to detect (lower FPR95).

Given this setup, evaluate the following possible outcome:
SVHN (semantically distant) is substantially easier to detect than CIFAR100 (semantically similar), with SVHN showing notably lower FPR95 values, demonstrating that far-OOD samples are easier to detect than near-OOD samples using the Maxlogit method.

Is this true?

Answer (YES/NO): YES